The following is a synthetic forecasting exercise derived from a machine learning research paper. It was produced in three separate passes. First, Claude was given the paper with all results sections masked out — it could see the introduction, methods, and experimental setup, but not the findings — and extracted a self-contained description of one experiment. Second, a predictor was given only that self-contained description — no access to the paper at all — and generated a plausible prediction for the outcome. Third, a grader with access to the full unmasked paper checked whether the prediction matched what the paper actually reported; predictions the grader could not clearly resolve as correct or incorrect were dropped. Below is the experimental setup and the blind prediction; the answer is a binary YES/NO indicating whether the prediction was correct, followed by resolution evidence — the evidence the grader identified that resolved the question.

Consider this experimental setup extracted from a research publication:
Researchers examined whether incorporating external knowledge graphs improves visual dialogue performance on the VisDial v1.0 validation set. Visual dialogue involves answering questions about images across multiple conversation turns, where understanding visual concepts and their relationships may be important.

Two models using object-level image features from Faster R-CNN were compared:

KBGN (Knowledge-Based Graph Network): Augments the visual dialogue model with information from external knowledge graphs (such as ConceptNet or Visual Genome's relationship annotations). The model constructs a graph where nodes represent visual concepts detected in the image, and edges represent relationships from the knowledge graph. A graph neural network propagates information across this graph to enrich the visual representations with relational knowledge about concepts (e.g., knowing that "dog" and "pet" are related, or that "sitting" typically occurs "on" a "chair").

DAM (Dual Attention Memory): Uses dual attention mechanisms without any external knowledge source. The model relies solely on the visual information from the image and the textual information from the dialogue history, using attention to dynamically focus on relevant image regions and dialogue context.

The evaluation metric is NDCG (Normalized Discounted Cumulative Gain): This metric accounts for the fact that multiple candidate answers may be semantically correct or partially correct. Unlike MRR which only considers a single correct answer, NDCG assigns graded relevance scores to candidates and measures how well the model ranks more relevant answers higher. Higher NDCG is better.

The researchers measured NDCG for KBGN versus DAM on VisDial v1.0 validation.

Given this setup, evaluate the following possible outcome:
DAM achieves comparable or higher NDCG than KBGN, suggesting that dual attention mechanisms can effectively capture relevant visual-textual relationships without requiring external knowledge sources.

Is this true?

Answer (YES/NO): YES